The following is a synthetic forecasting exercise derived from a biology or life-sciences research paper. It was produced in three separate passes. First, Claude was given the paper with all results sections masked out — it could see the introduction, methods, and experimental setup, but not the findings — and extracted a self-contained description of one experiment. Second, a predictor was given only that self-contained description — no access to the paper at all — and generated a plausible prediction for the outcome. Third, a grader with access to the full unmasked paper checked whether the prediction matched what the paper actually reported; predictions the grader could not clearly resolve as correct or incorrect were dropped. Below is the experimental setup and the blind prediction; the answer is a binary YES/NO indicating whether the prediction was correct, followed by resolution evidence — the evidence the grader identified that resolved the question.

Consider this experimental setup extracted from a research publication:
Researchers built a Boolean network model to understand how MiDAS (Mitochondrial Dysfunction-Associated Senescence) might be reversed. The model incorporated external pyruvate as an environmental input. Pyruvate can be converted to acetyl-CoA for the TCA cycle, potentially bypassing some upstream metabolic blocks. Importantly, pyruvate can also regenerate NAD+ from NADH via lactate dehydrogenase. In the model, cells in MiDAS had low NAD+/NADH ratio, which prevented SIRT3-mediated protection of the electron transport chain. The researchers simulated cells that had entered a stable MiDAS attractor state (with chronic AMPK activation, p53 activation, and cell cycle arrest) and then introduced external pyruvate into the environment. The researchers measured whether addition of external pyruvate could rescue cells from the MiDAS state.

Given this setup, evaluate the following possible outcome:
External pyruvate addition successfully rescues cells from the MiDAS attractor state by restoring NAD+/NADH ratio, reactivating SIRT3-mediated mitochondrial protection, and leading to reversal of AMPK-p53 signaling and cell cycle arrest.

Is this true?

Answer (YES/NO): YES